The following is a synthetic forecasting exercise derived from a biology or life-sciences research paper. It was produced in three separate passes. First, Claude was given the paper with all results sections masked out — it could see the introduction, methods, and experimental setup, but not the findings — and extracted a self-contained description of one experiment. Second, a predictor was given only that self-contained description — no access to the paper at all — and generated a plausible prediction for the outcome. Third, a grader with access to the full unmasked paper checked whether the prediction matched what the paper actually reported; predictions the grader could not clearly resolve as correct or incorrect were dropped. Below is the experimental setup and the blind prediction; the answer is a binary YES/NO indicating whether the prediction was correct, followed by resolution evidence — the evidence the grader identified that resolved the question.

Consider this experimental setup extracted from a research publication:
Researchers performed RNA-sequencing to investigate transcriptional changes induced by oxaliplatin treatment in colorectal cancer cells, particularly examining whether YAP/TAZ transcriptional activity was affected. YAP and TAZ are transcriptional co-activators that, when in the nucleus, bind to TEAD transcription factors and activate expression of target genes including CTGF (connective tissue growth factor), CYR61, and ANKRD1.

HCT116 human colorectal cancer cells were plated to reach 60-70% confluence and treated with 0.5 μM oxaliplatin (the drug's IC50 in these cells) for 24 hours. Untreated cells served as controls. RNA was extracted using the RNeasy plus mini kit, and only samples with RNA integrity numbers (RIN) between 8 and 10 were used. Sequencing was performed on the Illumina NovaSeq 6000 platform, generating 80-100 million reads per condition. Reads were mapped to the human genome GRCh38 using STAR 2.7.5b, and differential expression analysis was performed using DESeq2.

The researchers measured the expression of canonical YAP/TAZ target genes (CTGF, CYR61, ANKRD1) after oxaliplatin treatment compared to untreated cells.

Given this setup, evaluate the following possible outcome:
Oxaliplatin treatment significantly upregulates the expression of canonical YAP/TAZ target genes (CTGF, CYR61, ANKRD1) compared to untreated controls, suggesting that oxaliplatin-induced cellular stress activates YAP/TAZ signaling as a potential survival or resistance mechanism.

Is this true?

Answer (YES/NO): NO